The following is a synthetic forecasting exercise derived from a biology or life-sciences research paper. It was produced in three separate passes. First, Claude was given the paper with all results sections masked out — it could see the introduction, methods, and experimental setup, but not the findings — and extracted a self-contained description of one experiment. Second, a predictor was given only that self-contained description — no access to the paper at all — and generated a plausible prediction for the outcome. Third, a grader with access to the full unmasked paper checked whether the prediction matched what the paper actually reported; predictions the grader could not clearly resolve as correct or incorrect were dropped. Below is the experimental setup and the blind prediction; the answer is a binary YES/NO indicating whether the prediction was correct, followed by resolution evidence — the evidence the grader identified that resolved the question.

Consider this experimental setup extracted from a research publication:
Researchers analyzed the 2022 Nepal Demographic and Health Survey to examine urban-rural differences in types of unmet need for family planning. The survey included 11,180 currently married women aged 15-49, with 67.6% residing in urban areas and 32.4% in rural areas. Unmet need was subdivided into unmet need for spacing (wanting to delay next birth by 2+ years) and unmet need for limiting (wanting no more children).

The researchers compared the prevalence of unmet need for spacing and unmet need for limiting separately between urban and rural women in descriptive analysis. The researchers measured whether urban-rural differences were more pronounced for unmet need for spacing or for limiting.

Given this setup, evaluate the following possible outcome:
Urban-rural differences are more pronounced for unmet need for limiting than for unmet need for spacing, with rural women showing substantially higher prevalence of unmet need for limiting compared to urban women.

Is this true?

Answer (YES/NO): NO